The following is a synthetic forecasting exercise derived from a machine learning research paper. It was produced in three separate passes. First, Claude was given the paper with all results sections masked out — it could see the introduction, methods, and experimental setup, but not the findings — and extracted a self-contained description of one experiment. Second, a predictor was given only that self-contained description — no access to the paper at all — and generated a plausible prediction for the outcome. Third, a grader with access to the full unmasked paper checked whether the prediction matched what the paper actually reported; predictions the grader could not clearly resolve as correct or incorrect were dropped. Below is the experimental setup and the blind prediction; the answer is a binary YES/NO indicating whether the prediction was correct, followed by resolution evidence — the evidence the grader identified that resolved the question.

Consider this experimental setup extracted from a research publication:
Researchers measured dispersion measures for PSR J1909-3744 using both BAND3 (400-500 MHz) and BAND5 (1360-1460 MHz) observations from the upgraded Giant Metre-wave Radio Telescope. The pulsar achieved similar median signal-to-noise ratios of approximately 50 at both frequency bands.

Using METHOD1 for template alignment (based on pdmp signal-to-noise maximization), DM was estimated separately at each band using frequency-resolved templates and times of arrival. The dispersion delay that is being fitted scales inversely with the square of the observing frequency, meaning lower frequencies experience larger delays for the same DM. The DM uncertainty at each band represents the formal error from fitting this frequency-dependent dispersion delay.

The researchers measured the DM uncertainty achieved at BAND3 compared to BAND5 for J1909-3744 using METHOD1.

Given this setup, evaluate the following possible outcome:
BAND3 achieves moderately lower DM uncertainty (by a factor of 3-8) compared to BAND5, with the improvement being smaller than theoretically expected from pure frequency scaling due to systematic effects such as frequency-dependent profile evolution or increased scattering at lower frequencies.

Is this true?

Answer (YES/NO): NO